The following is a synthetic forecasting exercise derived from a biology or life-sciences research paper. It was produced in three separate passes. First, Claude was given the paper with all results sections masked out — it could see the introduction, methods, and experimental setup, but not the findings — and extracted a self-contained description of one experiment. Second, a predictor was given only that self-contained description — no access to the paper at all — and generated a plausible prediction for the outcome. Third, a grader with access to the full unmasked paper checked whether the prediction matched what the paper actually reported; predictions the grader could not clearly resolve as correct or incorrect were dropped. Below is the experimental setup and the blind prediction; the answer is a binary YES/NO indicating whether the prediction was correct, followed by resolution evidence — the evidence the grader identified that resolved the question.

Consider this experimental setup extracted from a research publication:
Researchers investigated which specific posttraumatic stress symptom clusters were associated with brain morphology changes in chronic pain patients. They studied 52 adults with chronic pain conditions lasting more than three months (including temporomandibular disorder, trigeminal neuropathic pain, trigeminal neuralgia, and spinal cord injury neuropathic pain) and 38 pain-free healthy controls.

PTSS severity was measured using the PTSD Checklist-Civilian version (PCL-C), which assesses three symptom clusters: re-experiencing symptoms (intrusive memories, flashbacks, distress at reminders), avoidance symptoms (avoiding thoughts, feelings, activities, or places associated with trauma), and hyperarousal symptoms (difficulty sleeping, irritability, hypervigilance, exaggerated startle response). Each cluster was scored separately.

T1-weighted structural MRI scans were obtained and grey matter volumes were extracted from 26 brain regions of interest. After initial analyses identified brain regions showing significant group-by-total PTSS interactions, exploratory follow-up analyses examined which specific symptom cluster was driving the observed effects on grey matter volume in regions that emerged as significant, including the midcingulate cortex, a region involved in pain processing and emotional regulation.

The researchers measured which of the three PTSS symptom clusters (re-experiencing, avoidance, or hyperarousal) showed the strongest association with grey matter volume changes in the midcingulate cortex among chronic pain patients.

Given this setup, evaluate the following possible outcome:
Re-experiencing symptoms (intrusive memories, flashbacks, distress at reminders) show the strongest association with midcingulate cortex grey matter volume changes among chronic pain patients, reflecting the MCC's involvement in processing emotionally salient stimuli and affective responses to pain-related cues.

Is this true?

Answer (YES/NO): NO